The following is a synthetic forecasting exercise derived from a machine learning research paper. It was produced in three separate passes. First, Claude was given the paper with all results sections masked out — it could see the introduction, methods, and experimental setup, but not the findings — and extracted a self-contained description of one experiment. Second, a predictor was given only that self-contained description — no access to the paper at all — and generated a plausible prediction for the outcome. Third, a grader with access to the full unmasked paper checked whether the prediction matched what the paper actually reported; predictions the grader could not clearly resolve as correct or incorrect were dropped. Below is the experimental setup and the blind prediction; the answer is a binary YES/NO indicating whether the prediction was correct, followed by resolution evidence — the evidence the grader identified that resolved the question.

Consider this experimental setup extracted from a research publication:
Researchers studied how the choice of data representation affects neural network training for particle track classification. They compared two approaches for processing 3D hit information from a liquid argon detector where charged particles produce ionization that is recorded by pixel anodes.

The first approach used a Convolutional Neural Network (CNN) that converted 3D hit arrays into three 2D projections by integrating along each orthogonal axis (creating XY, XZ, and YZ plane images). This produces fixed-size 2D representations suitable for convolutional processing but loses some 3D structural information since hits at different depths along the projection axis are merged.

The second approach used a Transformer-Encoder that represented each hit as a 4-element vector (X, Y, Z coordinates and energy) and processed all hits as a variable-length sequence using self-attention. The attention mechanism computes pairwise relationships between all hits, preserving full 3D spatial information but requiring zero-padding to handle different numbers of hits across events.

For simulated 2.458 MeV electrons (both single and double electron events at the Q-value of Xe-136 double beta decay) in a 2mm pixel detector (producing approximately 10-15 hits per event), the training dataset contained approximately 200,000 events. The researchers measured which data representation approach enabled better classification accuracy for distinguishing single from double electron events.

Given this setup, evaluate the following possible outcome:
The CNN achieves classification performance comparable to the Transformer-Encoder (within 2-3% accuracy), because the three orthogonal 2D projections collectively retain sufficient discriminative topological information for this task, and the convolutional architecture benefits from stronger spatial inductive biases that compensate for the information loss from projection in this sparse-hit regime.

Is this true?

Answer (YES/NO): YES